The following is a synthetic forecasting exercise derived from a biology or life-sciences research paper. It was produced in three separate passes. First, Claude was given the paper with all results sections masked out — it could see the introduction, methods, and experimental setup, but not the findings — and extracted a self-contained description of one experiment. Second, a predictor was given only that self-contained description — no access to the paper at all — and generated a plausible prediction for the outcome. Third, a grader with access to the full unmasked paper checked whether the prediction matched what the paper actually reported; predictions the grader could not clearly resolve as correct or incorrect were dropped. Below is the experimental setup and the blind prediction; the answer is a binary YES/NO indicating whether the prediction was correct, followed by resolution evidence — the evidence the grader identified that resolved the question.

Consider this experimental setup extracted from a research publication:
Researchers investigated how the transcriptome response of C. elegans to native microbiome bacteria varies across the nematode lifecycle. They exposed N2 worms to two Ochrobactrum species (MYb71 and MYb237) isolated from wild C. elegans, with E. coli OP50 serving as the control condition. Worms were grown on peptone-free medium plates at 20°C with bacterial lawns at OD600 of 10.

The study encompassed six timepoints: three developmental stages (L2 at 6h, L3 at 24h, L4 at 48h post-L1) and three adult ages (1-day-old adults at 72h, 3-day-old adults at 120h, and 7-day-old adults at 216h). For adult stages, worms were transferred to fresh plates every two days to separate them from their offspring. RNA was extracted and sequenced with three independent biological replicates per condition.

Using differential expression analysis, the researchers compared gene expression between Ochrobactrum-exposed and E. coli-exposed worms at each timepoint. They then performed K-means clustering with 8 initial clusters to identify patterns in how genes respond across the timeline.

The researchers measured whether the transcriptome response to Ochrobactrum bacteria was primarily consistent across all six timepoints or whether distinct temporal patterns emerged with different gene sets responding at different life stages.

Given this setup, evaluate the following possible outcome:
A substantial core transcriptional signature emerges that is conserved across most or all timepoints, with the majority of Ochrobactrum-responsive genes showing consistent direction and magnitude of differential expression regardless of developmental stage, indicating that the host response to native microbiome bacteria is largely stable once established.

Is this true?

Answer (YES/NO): NO